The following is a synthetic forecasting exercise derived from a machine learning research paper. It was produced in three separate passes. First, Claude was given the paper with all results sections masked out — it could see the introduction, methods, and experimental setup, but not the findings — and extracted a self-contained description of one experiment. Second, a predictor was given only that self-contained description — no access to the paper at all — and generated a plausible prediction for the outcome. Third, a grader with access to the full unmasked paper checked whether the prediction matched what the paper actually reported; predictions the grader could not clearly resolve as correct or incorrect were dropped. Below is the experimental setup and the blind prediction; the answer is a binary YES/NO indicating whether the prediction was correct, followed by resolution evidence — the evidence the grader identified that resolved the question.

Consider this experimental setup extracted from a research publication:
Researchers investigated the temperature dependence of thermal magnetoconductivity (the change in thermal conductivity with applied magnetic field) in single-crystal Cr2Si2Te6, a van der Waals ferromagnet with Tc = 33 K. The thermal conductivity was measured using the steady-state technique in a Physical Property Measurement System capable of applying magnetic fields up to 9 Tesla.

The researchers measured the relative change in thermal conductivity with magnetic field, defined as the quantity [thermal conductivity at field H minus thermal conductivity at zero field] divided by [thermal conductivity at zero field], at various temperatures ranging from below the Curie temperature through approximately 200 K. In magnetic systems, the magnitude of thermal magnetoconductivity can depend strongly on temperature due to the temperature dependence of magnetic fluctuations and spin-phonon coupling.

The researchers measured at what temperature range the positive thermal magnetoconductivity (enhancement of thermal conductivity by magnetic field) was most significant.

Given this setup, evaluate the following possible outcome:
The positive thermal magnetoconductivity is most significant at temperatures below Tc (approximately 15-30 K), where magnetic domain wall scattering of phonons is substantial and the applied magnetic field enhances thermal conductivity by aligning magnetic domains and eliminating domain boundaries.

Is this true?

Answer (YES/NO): NO